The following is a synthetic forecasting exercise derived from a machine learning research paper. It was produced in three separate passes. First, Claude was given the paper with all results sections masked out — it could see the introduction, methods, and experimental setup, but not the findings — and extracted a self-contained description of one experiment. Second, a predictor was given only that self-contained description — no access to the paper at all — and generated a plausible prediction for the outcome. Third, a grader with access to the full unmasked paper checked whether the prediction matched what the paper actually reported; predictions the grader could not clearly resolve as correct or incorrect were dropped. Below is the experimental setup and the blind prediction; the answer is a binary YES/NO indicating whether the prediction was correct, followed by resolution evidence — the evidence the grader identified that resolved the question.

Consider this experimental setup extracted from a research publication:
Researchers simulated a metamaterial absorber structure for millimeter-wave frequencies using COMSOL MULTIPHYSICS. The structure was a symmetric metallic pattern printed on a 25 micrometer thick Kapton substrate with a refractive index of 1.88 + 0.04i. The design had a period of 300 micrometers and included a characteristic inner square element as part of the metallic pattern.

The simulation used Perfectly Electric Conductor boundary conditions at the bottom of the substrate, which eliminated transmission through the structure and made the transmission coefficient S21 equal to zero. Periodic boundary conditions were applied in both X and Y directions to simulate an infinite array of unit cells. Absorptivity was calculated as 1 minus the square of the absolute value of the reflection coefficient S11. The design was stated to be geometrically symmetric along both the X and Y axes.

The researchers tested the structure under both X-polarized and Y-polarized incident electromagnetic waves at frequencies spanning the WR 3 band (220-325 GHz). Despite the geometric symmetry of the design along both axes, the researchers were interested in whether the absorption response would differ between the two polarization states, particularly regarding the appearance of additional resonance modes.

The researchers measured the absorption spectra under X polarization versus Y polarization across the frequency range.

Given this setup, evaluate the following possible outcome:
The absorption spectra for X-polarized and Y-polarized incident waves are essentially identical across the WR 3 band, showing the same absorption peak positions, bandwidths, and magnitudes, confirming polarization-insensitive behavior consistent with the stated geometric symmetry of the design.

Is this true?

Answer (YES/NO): NO